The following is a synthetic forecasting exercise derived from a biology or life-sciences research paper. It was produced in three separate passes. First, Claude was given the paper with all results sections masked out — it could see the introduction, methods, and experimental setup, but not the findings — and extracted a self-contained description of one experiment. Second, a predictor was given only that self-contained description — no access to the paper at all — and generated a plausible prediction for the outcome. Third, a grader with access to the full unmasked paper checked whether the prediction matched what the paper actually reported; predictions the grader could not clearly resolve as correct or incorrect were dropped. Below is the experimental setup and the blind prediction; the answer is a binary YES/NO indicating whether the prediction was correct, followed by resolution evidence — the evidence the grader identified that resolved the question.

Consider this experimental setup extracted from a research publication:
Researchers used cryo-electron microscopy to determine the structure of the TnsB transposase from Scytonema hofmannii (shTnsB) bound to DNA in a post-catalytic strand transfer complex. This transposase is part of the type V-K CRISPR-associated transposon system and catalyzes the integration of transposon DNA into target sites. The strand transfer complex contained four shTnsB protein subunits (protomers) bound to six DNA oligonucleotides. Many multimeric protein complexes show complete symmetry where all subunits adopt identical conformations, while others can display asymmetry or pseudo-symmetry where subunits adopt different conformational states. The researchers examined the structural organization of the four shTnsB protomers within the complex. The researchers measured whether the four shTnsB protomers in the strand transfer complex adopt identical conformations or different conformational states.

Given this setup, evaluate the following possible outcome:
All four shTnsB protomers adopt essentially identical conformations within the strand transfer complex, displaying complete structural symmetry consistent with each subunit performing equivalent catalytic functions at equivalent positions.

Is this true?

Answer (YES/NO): NO